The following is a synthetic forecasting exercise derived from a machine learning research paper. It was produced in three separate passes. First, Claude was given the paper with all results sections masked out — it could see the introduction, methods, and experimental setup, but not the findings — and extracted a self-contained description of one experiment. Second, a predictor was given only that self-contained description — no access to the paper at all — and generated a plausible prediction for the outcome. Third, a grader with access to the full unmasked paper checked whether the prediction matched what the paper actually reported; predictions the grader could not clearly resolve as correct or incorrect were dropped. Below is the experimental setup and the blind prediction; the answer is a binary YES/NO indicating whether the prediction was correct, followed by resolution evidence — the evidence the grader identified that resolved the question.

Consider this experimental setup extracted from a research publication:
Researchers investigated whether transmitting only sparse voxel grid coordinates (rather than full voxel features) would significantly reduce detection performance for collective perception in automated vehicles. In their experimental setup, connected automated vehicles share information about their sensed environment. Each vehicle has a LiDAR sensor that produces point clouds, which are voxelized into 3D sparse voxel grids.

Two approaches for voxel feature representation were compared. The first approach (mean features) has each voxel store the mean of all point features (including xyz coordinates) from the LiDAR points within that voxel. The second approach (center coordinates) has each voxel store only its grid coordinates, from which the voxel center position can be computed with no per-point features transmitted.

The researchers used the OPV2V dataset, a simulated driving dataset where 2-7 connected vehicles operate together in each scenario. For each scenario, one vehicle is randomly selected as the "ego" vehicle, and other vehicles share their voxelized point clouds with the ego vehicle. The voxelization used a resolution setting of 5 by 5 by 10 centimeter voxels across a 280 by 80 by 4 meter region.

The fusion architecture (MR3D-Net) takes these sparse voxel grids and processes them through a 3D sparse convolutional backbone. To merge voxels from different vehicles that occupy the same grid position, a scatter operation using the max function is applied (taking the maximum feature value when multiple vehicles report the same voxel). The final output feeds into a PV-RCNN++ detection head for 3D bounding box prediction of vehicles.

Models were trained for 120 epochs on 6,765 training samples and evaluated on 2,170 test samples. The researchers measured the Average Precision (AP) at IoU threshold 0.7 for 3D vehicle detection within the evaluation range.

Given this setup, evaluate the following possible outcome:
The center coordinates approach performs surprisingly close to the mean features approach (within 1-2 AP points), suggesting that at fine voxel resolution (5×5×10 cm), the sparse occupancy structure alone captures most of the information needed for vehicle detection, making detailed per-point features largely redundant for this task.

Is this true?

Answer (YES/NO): YES